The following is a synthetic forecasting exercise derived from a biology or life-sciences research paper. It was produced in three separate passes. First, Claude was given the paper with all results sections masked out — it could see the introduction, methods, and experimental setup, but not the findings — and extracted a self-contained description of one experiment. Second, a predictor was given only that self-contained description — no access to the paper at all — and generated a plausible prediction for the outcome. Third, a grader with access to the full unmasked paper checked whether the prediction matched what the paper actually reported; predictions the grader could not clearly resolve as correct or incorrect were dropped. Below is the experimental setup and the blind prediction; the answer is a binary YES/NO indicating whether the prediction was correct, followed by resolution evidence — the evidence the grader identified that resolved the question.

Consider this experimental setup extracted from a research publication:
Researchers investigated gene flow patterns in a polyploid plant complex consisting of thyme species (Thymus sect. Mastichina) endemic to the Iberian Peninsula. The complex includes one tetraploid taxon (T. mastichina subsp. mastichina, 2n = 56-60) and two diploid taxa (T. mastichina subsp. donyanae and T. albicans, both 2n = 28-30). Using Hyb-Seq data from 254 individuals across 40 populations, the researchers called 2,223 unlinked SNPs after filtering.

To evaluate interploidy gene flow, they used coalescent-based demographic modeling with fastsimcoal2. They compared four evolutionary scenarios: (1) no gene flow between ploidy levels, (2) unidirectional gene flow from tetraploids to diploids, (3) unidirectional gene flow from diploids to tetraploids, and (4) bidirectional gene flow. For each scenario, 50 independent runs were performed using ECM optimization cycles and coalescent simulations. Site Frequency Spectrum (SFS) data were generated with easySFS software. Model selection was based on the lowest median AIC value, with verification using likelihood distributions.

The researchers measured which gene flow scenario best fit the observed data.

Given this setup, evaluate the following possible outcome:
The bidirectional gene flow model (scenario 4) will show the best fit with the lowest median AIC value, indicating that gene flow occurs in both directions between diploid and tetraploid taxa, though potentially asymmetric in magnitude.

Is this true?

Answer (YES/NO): NO